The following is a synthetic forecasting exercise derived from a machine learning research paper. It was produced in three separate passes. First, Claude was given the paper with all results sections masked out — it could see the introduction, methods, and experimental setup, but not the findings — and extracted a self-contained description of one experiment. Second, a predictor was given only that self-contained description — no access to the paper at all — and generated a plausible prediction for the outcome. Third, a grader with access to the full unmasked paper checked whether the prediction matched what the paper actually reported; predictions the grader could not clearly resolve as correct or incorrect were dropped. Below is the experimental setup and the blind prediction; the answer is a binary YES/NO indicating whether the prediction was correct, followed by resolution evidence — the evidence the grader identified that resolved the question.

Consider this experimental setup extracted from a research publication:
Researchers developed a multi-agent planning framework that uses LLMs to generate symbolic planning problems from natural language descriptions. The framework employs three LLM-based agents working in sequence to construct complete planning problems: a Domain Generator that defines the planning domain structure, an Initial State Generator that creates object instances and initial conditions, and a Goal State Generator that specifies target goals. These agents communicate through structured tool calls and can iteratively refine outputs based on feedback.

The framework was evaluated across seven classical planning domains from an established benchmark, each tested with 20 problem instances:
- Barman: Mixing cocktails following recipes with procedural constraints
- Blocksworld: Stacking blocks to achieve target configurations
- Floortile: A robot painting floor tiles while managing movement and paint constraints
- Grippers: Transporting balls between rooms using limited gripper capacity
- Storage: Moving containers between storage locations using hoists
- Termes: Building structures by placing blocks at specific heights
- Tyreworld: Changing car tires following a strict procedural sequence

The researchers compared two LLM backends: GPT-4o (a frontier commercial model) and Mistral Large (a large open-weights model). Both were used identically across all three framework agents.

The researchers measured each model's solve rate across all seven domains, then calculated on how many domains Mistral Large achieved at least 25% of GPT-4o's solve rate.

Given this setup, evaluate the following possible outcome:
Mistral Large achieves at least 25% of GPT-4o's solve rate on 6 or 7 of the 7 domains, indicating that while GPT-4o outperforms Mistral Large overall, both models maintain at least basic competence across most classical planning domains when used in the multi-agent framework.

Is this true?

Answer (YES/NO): NO